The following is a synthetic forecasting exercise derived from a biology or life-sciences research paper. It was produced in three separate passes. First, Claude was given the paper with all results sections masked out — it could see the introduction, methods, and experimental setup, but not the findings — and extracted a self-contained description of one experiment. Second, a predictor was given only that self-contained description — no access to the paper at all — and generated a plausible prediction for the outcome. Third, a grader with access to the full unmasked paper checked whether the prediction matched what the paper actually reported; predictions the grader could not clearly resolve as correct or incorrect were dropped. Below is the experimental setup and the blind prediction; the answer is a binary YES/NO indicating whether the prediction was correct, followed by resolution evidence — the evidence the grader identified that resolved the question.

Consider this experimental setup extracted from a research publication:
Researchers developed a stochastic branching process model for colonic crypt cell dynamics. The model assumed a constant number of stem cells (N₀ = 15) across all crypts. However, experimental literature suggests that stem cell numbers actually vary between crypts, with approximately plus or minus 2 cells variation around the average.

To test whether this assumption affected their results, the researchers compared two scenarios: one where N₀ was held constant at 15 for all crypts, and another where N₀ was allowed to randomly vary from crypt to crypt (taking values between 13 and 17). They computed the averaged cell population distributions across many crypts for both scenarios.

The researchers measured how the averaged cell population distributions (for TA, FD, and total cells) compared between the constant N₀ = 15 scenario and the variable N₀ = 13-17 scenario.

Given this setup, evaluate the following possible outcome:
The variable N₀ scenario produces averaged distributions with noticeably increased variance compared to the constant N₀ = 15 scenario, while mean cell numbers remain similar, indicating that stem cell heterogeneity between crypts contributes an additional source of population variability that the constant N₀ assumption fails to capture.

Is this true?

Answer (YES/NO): NO